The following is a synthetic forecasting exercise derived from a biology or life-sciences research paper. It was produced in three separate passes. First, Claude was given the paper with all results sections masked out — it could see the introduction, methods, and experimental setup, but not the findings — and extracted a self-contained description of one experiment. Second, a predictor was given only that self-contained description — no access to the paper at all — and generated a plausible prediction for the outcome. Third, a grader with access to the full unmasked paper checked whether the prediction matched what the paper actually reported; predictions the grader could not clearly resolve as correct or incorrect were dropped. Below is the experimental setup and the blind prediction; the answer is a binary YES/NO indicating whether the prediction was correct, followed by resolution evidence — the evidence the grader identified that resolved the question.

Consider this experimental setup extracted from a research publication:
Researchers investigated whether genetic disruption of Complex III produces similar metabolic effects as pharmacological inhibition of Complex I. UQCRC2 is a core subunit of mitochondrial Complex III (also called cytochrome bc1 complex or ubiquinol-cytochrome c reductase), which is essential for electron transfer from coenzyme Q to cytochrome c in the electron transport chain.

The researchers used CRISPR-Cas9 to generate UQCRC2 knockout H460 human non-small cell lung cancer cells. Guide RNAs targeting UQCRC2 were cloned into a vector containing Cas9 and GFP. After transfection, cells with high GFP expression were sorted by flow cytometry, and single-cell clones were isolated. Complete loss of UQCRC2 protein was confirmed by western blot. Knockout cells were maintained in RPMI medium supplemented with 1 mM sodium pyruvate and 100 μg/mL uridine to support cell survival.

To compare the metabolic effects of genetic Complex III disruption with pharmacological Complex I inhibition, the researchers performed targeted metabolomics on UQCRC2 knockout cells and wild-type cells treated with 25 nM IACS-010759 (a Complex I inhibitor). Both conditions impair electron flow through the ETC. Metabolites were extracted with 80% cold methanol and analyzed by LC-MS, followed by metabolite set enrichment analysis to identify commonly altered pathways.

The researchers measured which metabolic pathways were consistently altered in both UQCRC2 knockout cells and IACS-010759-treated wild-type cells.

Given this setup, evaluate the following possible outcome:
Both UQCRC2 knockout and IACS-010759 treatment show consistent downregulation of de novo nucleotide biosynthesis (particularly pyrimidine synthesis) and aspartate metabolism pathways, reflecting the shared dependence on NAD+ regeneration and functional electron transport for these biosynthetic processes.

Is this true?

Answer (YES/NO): NO